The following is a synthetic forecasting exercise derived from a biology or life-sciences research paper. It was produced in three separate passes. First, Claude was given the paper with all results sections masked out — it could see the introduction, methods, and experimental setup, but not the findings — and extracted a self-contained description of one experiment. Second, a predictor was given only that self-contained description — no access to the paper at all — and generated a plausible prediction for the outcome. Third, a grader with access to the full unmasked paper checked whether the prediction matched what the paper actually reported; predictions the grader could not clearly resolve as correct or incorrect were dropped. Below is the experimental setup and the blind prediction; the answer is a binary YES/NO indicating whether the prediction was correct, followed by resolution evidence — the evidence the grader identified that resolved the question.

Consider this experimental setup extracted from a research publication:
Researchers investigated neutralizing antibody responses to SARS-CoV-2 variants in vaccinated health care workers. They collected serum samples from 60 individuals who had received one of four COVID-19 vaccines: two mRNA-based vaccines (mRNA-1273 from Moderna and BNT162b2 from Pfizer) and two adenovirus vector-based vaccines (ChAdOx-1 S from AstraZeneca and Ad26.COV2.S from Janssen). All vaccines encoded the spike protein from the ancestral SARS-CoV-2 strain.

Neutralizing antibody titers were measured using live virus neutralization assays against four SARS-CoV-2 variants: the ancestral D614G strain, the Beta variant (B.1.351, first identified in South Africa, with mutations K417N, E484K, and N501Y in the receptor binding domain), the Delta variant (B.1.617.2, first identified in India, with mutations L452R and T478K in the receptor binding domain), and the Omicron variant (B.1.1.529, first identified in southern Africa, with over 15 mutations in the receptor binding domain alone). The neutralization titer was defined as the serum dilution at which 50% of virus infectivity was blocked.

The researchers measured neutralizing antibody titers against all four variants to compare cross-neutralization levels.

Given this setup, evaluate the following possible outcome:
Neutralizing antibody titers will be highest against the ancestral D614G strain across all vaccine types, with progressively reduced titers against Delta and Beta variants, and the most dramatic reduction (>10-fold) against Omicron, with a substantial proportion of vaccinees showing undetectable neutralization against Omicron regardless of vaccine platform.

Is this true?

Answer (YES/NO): YES